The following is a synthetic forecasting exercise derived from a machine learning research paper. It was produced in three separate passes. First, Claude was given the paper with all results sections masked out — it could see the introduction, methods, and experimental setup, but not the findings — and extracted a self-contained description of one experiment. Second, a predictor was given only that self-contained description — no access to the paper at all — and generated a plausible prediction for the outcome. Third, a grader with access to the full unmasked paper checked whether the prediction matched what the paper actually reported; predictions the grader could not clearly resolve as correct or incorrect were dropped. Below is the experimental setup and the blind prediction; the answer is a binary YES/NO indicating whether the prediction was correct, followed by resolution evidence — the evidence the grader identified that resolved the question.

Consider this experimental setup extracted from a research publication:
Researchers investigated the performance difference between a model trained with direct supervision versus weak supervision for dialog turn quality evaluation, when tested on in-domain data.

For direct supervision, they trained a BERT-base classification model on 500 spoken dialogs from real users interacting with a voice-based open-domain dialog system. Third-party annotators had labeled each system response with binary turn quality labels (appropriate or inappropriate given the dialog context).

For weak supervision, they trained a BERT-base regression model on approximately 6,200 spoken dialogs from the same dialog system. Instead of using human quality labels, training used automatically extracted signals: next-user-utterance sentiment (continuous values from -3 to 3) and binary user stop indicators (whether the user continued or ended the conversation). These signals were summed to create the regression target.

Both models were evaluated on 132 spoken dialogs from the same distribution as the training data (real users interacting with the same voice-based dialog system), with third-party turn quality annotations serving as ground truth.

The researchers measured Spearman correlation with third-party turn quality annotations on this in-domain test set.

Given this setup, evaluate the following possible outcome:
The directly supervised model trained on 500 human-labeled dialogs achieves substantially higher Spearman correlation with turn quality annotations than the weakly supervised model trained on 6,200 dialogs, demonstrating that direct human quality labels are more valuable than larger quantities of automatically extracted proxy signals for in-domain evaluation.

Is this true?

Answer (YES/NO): NO